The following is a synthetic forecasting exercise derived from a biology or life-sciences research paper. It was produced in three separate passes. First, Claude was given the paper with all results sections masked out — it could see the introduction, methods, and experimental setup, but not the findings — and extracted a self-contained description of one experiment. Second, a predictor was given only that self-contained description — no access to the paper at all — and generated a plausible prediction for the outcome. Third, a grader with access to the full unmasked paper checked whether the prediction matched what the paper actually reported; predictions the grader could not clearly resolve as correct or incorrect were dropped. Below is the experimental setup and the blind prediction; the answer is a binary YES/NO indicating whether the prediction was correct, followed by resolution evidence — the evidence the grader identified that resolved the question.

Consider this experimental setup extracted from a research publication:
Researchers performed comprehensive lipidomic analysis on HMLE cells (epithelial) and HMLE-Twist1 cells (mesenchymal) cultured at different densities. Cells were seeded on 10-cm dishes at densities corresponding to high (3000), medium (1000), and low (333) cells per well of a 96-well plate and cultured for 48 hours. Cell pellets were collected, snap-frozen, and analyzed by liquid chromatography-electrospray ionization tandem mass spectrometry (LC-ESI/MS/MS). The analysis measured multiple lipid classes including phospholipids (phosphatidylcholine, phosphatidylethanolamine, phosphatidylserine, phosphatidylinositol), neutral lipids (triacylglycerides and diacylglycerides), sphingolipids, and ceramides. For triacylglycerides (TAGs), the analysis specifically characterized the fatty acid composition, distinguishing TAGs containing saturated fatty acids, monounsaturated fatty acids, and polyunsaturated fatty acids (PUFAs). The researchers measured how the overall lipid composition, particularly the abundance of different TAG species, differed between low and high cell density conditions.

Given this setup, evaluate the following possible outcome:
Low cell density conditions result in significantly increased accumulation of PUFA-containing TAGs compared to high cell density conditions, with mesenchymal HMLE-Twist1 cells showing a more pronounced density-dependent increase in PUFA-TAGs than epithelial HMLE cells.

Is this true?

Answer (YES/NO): NO